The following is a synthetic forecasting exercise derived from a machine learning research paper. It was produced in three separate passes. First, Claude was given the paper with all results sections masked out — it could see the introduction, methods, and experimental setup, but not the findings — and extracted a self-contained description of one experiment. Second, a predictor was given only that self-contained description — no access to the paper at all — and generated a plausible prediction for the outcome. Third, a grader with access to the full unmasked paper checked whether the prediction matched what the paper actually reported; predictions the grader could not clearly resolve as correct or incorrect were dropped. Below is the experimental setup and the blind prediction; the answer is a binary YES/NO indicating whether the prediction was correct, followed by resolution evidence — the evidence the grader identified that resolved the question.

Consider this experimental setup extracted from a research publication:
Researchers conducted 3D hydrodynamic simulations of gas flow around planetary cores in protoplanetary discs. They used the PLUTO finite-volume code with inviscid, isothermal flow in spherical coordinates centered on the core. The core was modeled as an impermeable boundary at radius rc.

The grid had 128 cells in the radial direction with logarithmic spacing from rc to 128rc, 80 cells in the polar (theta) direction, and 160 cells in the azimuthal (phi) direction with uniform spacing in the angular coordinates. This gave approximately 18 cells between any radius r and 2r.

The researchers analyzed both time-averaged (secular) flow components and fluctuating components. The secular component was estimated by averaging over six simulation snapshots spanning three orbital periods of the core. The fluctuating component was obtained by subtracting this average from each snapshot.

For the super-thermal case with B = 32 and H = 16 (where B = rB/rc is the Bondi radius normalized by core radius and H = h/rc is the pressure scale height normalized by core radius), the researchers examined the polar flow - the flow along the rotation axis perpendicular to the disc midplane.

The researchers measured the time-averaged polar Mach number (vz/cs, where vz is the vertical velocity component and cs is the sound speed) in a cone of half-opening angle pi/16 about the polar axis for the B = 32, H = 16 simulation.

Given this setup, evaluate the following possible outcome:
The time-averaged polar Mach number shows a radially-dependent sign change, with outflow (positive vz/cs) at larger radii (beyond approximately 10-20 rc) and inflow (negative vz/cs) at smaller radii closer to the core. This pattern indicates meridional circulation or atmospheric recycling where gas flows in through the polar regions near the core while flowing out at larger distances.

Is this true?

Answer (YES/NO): NO